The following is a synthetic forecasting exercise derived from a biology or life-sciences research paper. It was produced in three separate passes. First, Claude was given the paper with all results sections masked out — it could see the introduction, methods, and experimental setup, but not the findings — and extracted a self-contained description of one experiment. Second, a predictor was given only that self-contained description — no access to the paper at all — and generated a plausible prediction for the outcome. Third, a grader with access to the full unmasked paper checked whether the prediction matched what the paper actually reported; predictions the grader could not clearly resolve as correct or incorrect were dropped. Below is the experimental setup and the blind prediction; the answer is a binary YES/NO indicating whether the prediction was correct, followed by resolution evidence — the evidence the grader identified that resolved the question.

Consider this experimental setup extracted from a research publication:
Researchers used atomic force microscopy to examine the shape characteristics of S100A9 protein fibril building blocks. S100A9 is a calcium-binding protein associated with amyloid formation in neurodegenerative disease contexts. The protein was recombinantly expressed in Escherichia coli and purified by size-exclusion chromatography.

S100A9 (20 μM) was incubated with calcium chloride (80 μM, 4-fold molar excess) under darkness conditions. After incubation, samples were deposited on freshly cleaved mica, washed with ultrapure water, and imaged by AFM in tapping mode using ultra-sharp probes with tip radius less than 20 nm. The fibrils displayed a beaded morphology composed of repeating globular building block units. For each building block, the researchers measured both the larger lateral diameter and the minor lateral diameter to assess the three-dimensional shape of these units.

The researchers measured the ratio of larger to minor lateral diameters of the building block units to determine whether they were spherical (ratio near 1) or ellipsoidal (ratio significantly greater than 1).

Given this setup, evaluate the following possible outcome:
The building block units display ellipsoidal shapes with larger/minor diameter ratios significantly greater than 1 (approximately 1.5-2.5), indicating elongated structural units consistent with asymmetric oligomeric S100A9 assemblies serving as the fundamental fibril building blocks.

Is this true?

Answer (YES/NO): NO